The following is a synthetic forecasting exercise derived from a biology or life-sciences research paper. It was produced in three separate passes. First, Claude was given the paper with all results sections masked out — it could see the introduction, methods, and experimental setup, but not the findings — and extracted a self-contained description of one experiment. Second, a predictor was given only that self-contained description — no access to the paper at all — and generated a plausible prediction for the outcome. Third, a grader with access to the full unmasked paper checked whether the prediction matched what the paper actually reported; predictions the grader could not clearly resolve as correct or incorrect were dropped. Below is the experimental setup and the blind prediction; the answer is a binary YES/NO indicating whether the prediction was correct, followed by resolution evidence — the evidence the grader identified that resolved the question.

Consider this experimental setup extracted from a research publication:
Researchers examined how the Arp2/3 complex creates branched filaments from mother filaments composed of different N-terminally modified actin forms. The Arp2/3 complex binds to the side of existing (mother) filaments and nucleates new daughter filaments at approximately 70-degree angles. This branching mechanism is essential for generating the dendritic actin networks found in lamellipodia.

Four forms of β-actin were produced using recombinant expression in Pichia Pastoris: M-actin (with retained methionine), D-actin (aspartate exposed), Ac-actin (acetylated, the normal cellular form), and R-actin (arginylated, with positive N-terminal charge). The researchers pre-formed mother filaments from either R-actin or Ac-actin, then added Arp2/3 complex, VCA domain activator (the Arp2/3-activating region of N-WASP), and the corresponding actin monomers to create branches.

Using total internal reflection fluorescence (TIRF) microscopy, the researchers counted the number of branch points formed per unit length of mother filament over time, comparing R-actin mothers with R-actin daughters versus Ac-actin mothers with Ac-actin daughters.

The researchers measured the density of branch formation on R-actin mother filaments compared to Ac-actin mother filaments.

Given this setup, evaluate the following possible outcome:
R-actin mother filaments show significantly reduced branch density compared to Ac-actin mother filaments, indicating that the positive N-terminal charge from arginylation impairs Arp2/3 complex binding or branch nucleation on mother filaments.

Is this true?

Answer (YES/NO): YES